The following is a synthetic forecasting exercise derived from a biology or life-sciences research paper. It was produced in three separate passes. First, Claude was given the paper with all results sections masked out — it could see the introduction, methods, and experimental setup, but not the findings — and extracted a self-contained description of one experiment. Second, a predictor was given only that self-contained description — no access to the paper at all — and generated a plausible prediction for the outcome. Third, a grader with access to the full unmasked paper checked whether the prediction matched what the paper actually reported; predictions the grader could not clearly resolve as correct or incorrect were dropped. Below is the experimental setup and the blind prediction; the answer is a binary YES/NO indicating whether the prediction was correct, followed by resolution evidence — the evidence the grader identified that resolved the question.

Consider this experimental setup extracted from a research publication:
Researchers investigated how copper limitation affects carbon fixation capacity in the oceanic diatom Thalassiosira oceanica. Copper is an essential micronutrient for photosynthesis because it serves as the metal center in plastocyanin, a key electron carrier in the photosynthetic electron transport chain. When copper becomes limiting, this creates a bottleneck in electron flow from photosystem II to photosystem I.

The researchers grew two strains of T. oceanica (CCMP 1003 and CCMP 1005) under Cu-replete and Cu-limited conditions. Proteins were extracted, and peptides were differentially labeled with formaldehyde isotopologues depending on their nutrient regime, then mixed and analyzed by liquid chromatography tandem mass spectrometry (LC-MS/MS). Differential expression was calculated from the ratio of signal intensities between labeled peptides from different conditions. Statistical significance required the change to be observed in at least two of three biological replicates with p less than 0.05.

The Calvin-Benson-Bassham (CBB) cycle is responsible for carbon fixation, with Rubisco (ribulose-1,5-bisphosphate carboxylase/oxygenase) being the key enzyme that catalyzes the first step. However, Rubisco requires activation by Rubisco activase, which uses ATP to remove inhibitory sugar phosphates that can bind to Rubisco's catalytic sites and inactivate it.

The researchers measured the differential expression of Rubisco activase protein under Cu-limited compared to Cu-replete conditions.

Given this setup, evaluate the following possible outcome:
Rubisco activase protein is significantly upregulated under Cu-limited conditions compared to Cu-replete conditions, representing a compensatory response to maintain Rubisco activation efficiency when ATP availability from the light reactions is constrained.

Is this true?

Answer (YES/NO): NO